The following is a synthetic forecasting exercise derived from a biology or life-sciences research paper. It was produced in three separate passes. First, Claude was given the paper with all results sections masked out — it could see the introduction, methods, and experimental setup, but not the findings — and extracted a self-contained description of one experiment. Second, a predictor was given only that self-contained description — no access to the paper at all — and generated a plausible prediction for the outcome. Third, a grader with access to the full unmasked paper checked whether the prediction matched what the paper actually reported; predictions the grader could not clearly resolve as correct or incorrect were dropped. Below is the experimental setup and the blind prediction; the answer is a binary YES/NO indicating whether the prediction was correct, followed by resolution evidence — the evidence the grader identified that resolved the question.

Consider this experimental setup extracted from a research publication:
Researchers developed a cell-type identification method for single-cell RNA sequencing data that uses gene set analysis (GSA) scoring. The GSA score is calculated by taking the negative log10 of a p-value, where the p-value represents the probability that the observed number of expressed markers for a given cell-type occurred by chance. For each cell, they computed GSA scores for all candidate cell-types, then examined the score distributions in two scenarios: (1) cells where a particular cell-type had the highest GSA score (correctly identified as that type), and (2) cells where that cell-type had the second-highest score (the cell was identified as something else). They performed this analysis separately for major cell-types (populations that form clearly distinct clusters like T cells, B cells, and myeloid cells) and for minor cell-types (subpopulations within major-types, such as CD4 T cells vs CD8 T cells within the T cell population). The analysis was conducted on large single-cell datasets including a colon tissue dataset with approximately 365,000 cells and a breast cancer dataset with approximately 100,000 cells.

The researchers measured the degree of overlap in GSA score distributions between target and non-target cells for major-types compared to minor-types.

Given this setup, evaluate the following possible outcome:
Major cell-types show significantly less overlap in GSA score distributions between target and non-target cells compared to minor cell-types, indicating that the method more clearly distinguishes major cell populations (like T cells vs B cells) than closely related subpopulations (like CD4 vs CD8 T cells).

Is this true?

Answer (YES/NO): YES